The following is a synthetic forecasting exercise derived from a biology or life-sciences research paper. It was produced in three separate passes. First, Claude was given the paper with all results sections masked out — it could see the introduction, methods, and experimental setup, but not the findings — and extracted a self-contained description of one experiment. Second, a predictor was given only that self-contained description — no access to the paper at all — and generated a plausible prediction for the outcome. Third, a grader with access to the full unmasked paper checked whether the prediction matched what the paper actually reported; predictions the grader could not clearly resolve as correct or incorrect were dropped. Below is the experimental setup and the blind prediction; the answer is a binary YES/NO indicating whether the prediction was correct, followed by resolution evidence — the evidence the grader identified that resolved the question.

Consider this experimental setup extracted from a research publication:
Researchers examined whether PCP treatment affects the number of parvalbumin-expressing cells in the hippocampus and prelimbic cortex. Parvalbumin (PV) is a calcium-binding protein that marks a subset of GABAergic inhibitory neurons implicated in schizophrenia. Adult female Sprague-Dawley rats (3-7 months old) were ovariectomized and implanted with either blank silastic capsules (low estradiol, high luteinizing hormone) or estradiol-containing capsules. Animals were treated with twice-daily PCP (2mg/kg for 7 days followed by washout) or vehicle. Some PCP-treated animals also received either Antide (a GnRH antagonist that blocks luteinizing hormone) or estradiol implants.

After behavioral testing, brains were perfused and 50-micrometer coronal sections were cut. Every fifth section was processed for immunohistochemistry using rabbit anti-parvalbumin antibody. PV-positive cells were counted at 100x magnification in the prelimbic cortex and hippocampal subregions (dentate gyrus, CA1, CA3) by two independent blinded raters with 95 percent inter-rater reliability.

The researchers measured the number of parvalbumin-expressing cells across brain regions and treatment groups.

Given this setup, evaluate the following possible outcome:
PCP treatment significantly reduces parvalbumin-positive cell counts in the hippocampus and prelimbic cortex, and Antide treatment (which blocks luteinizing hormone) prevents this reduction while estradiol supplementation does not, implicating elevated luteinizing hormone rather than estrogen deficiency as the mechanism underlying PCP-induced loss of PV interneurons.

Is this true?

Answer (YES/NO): NO